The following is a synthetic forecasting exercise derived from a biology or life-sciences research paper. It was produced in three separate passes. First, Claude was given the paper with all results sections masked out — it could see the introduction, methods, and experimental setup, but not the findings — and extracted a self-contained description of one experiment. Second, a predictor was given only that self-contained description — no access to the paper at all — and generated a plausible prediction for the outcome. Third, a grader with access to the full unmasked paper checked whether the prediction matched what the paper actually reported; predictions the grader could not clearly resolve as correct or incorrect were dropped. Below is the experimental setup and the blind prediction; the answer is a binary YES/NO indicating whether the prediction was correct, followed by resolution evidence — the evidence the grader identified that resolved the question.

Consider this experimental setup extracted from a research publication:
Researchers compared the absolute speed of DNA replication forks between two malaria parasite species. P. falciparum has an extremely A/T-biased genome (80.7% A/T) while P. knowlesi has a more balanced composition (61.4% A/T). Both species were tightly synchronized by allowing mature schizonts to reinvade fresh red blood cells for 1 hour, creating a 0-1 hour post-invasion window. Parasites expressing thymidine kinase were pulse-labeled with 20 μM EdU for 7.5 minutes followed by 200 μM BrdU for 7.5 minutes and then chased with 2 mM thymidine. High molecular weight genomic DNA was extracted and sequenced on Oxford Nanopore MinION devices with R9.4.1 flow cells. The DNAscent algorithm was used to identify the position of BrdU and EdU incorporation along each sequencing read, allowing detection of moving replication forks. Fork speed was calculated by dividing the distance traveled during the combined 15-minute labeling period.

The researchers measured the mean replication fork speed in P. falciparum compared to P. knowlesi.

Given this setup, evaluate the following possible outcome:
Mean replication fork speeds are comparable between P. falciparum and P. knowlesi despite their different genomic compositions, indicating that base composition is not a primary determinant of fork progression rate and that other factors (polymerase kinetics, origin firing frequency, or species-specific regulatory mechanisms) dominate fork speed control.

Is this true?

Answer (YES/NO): NO